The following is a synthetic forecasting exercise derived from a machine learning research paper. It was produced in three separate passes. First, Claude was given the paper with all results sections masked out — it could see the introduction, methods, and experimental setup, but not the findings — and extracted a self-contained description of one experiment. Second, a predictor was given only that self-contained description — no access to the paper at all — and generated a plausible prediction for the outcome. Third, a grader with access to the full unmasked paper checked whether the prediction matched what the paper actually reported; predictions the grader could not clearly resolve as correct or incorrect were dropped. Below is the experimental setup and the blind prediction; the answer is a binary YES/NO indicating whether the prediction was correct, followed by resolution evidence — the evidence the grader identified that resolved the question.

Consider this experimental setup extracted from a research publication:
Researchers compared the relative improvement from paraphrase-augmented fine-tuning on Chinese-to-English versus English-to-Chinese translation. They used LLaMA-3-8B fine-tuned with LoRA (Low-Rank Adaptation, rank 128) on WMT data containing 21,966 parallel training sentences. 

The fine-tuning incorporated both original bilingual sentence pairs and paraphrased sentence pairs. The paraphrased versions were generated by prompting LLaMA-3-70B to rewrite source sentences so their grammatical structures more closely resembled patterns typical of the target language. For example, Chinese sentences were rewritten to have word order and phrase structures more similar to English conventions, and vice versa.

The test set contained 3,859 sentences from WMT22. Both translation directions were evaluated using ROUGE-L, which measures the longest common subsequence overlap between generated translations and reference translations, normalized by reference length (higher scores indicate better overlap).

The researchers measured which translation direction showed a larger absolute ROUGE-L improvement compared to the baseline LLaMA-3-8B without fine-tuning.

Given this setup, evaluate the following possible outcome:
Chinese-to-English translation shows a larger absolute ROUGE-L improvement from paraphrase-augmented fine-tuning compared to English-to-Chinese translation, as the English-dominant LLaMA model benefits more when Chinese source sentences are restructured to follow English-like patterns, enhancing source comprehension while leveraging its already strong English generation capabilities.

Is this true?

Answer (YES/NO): YES